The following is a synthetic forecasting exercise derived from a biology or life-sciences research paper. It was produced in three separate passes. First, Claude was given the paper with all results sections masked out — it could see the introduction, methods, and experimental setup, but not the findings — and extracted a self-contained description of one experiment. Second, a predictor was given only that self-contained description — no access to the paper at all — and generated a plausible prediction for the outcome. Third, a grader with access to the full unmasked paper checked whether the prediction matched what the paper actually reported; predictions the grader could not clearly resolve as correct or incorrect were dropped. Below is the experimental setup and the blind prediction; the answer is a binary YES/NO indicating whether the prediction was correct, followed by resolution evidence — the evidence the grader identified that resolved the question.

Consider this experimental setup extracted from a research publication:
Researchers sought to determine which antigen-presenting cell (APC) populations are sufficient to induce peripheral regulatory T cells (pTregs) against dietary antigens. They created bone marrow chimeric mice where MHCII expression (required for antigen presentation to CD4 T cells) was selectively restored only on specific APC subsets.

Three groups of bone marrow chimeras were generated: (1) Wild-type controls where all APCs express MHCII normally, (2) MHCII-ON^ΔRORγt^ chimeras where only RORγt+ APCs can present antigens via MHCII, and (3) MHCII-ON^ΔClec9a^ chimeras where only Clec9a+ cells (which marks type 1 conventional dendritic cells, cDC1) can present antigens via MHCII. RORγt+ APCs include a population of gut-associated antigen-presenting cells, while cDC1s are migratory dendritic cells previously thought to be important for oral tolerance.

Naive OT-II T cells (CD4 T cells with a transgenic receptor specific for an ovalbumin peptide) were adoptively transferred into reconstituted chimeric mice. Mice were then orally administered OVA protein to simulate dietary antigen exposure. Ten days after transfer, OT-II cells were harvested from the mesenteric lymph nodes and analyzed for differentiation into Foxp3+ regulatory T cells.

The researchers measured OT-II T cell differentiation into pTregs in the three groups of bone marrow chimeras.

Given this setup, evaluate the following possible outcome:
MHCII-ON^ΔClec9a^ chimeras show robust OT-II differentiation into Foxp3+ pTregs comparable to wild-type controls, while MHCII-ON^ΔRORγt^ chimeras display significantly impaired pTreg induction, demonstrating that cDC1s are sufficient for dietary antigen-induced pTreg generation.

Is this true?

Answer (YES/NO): NO